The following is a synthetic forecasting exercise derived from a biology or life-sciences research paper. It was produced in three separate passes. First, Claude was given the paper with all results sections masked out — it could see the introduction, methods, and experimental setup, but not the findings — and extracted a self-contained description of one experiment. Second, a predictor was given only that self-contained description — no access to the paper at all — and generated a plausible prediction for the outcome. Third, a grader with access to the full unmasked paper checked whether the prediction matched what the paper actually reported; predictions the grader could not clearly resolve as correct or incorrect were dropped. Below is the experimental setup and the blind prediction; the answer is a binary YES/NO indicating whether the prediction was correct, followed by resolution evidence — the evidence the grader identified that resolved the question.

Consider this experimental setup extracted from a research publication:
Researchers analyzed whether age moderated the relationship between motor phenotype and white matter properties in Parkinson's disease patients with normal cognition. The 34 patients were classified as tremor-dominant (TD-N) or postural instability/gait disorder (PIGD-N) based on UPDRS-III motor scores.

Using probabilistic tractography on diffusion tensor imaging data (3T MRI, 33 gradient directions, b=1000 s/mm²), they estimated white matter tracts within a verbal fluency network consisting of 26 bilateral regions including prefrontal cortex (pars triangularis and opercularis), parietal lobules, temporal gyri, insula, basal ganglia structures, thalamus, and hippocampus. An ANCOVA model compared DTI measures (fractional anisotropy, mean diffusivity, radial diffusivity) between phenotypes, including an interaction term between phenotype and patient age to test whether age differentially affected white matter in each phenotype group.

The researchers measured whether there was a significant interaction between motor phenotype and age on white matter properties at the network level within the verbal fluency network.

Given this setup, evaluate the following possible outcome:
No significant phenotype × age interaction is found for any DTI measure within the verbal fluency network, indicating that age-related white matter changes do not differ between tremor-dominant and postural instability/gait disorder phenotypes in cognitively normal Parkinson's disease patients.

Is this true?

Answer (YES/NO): YES